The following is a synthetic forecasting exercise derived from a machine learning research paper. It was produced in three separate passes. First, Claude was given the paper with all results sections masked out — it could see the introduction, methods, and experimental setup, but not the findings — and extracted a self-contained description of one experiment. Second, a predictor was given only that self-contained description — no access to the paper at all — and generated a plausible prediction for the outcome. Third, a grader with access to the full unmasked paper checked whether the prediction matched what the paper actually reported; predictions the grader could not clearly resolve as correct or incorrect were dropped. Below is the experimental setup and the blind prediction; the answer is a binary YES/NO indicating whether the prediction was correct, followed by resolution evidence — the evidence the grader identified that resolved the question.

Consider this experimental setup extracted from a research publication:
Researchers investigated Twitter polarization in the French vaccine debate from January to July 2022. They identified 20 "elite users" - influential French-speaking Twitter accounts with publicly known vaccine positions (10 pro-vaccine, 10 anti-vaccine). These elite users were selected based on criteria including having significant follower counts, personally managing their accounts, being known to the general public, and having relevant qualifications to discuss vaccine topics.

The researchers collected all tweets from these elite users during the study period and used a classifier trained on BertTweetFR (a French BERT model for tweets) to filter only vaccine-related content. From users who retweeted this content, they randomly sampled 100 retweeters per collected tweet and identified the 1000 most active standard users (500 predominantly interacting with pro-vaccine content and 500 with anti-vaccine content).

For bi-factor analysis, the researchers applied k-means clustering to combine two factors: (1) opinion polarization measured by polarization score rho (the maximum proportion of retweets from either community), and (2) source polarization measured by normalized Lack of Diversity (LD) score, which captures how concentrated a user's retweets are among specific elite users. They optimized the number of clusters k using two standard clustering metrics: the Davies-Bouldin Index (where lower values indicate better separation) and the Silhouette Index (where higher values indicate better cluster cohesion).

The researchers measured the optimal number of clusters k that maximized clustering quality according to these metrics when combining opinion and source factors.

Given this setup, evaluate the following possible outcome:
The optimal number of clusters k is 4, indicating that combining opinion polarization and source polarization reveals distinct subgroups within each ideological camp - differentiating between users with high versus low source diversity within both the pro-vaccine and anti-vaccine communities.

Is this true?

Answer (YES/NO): NO